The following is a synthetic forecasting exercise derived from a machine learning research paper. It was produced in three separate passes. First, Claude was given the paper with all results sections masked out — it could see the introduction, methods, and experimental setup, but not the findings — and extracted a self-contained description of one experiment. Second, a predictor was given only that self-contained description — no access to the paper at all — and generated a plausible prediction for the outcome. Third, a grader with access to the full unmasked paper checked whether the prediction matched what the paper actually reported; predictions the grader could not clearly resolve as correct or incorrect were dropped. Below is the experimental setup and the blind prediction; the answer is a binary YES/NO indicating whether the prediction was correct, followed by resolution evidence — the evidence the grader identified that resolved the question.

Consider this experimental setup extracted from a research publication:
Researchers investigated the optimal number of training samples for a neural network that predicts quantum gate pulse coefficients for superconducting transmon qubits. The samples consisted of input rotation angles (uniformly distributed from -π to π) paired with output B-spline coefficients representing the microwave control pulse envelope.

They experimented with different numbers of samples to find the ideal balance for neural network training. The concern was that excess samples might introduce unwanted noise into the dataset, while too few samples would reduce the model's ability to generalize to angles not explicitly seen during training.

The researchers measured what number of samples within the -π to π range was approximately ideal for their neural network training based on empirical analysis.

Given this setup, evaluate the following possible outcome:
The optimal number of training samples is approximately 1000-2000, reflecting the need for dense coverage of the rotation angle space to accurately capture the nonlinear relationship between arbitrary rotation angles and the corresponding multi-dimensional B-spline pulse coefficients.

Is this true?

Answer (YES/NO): NO